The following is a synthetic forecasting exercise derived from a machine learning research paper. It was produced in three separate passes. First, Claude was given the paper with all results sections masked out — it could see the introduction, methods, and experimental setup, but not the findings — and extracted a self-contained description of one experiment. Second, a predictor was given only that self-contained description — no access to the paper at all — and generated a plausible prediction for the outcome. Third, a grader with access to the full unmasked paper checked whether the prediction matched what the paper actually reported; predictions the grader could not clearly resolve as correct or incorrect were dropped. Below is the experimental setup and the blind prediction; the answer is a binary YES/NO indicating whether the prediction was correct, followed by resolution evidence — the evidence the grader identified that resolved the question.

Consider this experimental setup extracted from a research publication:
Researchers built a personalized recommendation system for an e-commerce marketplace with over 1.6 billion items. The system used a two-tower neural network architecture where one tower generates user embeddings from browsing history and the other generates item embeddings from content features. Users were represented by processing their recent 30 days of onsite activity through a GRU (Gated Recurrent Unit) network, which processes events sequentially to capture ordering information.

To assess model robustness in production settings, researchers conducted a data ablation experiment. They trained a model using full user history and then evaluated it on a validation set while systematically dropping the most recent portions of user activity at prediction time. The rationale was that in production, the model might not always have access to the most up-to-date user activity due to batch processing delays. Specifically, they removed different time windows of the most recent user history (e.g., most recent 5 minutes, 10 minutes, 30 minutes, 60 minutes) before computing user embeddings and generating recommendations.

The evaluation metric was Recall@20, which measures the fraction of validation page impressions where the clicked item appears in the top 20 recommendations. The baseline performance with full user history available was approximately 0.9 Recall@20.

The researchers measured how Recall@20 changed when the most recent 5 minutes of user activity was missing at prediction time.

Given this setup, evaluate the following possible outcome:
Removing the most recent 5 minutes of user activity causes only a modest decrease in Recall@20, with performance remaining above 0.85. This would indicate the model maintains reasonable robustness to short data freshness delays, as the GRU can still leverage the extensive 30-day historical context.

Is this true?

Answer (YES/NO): NO